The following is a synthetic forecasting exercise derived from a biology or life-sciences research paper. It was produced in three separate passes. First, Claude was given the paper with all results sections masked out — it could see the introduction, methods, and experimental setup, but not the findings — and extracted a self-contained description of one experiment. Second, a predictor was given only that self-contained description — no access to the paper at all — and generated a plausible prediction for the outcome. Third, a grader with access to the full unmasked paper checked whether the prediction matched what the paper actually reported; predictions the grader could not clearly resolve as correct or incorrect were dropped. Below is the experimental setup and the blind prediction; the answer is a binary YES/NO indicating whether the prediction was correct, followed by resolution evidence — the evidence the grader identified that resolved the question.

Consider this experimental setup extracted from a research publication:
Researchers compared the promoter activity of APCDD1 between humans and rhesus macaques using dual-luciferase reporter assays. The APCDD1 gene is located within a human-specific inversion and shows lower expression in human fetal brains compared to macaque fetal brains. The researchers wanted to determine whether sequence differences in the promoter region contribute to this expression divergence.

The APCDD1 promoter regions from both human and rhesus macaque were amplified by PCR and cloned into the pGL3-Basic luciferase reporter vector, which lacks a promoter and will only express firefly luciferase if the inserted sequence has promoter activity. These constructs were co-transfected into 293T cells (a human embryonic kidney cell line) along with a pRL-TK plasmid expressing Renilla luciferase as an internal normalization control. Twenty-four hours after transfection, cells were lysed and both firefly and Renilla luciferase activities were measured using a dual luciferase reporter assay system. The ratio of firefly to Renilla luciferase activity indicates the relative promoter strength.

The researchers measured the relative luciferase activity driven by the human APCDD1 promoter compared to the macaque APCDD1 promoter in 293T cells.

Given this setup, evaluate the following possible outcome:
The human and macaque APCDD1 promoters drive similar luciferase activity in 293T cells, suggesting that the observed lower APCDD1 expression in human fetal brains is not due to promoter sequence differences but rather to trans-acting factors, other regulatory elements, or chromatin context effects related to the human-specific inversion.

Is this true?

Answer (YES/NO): NO